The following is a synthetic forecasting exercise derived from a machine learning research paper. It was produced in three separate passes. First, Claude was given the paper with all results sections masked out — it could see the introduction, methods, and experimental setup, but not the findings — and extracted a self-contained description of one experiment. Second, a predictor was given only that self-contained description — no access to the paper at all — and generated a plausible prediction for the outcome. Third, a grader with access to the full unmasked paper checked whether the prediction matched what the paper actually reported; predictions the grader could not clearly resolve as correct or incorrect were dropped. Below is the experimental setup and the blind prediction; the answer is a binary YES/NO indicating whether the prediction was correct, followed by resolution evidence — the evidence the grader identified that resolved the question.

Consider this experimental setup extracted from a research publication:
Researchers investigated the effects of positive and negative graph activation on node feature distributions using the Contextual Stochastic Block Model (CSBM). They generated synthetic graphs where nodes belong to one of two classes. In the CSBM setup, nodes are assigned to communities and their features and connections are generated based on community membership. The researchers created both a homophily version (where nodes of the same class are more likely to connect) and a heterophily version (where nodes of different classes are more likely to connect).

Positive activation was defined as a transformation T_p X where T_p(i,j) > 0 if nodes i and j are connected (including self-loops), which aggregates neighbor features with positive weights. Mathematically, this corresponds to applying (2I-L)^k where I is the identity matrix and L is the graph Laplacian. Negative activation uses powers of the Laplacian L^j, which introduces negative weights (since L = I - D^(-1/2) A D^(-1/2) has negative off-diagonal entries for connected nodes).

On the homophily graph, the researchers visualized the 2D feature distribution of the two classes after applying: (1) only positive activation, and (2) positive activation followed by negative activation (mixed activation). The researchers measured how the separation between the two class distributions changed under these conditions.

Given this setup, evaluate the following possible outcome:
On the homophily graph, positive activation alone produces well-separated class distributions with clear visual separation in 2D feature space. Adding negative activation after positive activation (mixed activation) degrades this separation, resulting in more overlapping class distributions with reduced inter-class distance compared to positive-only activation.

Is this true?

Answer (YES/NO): NO